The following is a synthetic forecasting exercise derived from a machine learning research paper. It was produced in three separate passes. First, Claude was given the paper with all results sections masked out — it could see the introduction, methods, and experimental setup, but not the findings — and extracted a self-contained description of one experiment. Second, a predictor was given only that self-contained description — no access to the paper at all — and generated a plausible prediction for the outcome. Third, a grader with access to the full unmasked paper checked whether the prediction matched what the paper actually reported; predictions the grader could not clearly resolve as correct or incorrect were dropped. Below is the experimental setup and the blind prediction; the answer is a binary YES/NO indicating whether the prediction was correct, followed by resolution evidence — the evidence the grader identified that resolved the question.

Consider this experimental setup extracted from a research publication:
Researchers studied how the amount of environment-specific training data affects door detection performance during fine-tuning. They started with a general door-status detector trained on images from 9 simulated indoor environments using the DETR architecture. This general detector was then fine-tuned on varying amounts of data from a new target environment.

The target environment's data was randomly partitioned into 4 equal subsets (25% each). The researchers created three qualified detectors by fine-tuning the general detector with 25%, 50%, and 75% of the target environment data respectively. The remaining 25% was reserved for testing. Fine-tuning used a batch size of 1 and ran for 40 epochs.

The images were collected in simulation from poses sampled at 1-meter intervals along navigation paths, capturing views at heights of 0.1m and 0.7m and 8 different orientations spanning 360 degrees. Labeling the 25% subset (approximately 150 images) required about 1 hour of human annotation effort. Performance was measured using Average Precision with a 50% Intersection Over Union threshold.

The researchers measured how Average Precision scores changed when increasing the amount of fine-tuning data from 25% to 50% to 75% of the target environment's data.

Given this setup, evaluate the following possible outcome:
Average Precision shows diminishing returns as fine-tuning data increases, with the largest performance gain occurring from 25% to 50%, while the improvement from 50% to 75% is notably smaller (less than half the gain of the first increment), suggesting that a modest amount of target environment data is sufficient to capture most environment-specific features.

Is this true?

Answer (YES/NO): NO